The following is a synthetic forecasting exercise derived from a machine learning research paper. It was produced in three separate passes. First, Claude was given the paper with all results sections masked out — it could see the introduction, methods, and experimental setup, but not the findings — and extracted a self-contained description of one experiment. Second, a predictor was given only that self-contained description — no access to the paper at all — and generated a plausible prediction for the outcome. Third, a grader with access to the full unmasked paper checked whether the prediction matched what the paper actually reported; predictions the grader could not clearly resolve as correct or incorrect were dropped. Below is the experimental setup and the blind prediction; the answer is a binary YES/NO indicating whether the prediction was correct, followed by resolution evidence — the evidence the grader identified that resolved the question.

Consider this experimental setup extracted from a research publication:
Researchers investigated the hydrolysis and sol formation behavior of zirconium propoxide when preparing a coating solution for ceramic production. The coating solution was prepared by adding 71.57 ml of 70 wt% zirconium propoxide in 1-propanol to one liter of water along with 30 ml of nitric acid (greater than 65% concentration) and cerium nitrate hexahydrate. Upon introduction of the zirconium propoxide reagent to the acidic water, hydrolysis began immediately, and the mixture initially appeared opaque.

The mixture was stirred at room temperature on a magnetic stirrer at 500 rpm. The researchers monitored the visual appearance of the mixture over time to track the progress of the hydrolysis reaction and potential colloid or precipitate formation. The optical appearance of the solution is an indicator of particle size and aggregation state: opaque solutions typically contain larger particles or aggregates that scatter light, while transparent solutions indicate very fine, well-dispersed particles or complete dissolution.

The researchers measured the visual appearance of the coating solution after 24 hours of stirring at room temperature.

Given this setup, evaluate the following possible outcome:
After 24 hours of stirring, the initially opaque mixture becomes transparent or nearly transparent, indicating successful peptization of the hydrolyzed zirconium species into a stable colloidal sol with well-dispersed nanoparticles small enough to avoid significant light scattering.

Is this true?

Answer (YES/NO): YES